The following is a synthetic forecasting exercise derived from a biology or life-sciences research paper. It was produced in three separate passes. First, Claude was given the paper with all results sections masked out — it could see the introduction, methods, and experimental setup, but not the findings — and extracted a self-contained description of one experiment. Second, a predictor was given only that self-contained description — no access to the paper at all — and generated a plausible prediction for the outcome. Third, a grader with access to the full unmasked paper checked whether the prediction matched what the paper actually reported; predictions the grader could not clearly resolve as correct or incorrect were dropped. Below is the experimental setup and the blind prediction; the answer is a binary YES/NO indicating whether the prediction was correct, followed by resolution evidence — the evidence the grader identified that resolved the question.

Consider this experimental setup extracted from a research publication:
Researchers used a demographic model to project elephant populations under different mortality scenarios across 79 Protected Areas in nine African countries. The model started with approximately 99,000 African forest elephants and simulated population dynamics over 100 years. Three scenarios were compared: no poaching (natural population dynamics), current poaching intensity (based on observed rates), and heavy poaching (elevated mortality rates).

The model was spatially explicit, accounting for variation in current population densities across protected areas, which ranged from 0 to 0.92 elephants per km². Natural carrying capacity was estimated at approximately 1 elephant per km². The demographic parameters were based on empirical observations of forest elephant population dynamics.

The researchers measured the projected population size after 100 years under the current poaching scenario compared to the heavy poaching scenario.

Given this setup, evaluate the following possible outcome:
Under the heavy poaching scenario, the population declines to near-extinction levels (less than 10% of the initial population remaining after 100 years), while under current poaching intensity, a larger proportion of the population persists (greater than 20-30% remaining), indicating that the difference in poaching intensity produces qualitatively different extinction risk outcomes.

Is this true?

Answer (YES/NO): NO